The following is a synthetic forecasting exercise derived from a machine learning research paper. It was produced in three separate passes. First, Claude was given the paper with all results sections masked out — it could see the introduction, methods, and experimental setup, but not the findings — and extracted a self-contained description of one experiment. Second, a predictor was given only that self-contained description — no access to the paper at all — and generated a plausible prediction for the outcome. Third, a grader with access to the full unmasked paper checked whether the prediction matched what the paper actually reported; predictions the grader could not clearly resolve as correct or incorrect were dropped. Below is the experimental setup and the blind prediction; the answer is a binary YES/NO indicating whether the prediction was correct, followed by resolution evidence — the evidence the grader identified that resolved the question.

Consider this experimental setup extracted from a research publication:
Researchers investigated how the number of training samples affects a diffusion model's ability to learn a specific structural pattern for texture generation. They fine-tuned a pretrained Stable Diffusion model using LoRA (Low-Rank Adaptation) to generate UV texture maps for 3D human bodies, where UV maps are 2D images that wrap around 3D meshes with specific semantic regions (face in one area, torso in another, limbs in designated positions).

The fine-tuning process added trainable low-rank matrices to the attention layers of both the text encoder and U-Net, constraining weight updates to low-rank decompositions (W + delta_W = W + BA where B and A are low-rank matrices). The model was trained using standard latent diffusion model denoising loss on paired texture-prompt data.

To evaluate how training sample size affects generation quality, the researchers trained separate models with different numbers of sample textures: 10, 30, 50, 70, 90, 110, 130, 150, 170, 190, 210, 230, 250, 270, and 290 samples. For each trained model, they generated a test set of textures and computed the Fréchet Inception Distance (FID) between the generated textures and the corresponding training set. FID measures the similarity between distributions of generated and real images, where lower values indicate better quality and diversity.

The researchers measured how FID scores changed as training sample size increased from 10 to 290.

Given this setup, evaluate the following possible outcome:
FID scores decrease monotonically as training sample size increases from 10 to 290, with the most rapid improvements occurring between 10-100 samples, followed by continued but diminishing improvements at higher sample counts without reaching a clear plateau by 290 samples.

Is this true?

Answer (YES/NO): NO